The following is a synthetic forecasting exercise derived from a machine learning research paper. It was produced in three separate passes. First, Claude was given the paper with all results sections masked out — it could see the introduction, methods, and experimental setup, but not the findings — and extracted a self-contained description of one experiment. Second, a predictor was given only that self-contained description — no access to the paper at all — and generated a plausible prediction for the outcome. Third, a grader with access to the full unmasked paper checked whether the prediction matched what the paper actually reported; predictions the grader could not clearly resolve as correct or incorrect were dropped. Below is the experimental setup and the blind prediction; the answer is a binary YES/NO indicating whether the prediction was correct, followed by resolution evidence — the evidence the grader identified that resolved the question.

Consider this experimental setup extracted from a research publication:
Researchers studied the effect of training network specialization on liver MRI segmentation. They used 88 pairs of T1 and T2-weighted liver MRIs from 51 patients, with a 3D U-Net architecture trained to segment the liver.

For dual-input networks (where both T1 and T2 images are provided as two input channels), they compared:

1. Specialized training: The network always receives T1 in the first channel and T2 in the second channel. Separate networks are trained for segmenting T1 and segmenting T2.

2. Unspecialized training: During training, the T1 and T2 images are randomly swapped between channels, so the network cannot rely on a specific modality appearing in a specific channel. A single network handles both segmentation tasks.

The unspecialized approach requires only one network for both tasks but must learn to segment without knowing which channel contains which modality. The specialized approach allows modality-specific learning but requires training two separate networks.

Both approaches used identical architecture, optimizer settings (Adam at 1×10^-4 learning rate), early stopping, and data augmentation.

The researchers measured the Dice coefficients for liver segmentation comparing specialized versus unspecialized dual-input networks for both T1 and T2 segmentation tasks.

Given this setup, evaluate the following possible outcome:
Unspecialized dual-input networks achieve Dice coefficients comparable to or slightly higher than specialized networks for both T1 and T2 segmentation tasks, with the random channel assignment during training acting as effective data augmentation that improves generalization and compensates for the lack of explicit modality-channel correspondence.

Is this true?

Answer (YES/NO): YES